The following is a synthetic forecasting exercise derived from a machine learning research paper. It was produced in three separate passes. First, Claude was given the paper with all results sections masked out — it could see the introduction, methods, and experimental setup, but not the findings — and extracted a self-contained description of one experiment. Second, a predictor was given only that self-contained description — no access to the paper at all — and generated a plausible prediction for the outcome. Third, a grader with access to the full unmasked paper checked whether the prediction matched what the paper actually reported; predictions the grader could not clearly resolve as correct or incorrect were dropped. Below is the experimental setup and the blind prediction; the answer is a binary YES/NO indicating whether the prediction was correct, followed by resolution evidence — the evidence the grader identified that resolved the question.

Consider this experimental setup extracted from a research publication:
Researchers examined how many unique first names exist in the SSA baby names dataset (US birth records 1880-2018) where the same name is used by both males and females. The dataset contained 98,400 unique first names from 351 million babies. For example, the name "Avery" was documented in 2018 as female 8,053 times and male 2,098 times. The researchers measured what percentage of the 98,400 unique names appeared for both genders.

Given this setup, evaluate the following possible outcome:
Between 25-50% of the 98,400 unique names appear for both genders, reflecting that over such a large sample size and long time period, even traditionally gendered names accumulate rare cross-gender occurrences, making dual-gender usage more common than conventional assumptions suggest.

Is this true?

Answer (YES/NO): NO